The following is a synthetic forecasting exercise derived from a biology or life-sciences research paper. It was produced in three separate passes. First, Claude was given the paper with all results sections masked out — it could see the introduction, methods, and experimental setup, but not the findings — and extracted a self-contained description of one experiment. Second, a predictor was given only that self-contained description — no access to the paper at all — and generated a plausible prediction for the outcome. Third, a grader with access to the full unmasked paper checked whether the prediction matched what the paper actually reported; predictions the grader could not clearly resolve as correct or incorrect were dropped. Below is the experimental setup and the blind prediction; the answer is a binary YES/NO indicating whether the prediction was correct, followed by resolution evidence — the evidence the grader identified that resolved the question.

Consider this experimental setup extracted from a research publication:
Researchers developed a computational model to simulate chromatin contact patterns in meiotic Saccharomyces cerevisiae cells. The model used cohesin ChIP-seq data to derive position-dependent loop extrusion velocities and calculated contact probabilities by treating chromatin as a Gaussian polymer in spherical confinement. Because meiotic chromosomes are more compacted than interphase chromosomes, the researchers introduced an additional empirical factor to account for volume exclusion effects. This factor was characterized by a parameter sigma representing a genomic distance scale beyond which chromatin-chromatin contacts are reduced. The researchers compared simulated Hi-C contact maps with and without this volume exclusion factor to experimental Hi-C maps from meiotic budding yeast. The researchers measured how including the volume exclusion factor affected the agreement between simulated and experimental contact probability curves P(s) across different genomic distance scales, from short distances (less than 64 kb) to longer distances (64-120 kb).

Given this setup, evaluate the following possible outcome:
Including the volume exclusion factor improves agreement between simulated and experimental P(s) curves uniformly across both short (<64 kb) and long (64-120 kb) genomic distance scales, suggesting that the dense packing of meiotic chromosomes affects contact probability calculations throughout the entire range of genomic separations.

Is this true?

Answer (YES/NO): NO